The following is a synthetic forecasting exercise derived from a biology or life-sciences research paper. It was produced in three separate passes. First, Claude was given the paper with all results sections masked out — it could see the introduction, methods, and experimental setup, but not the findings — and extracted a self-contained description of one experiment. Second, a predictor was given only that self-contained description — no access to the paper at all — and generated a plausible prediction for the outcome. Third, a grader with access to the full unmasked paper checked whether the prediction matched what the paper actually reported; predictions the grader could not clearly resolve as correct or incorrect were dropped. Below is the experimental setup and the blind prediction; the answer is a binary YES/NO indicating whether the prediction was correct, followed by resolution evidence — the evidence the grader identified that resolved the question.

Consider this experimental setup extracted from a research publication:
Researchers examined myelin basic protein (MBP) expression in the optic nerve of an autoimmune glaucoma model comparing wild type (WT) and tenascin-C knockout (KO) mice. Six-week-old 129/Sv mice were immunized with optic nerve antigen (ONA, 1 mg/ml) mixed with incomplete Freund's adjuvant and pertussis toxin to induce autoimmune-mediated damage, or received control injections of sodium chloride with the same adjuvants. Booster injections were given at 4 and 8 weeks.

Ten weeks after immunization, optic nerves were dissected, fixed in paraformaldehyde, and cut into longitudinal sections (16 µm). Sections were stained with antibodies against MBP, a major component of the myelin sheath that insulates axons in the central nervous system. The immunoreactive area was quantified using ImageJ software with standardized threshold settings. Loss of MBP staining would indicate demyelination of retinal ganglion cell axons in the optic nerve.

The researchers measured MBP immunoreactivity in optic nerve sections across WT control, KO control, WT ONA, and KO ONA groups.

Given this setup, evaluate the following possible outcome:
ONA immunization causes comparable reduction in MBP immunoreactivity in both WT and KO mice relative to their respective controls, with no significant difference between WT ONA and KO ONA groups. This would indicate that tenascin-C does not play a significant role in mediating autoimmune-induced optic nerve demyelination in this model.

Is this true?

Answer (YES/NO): NO